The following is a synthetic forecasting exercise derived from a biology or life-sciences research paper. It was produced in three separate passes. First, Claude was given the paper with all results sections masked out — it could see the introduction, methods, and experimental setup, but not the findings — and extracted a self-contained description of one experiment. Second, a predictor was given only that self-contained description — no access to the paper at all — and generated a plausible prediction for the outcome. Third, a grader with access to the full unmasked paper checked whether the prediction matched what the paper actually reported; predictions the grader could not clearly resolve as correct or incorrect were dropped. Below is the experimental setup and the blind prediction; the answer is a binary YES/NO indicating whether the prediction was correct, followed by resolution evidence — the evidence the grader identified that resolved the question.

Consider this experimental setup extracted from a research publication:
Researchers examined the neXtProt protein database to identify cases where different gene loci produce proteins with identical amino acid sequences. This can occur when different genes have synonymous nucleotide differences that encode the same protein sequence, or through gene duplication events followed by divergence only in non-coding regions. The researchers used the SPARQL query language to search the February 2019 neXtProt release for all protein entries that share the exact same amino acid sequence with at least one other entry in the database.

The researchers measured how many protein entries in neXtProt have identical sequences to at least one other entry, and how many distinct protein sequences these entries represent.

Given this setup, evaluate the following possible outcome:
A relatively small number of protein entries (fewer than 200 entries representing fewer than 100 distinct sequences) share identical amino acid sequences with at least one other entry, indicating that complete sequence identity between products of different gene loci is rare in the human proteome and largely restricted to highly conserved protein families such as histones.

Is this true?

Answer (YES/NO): YES